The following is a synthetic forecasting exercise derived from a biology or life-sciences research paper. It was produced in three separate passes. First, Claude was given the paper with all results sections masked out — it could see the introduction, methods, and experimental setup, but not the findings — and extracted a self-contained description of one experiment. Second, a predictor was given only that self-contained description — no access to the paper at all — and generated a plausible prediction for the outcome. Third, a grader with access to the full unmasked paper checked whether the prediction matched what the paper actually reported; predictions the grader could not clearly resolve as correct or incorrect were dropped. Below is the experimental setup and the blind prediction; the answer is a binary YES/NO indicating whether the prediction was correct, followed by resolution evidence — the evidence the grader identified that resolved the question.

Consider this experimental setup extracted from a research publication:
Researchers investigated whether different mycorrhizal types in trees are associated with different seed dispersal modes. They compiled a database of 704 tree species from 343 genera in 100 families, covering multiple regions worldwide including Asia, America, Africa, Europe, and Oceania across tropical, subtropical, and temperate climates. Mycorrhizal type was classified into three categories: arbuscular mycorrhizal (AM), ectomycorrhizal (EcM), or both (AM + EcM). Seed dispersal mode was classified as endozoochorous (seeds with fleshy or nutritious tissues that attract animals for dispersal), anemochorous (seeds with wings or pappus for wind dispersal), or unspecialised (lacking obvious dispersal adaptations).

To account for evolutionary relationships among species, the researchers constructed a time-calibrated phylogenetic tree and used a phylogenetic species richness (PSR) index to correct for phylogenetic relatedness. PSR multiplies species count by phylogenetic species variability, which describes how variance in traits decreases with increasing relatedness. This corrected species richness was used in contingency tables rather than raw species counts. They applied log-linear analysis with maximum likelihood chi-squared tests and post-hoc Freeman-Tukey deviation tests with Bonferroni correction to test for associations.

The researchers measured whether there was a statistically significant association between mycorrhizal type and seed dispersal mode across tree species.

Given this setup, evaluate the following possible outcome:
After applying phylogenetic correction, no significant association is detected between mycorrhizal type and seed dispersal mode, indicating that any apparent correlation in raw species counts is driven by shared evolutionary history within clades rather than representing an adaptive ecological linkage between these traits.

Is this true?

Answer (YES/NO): NO